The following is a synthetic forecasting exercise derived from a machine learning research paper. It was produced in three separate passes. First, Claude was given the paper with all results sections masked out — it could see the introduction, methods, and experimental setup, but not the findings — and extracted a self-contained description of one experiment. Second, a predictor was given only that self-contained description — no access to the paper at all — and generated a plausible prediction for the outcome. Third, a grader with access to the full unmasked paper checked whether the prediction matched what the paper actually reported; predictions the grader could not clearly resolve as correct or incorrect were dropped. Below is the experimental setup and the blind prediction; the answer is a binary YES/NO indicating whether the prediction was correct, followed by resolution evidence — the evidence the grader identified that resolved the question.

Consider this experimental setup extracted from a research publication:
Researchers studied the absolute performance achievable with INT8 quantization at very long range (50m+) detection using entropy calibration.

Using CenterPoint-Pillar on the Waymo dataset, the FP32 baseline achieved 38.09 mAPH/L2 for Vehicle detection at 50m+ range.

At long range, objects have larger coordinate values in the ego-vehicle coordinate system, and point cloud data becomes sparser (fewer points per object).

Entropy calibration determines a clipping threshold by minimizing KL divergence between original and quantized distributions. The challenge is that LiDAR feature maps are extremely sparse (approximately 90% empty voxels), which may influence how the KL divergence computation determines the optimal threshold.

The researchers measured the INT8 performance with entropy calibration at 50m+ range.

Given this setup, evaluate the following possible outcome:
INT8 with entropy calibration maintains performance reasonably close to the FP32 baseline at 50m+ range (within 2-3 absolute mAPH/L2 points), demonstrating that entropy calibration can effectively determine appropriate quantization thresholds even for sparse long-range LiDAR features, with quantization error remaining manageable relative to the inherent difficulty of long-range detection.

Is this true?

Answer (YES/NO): NO